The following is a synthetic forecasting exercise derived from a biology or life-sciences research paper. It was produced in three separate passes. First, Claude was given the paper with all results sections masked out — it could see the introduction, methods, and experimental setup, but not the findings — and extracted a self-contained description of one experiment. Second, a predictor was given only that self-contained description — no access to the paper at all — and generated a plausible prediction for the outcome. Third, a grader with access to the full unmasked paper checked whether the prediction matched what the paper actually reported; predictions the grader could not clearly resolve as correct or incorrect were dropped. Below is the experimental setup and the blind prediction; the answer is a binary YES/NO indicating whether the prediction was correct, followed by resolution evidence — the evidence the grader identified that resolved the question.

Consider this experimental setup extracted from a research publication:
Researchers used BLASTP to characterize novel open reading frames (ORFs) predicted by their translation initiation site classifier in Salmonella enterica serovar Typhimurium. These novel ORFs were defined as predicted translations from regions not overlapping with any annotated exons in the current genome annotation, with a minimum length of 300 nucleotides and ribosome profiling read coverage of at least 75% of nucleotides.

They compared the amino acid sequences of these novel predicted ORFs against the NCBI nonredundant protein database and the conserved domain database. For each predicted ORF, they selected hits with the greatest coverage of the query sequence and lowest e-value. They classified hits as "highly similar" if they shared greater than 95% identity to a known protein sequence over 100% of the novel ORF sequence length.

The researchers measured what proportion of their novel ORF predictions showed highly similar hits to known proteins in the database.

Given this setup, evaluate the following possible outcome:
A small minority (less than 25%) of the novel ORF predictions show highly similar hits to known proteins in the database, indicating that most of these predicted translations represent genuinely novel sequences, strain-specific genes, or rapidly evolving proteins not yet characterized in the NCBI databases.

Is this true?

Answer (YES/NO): NO